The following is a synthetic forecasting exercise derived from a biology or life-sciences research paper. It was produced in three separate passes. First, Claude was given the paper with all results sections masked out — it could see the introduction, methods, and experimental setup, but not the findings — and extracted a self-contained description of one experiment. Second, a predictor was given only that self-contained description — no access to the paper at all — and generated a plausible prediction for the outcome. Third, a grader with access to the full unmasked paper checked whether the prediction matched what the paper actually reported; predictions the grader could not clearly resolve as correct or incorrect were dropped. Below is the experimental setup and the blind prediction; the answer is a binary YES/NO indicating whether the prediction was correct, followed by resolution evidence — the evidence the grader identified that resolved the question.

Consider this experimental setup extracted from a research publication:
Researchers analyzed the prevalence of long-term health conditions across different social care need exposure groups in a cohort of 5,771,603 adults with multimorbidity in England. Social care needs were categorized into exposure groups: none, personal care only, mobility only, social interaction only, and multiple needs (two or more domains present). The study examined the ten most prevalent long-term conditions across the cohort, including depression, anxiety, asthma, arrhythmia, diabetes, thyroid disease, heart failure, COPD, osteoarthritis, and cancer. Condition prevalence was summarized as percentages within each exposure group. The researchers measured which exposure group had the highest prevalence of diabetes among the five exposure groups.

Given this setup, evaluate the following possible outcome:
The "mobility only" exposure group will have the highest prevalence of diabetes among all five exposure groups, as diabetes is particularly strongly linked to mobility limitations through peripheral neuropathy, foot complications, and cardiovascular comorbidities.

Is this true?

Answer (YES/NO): YES